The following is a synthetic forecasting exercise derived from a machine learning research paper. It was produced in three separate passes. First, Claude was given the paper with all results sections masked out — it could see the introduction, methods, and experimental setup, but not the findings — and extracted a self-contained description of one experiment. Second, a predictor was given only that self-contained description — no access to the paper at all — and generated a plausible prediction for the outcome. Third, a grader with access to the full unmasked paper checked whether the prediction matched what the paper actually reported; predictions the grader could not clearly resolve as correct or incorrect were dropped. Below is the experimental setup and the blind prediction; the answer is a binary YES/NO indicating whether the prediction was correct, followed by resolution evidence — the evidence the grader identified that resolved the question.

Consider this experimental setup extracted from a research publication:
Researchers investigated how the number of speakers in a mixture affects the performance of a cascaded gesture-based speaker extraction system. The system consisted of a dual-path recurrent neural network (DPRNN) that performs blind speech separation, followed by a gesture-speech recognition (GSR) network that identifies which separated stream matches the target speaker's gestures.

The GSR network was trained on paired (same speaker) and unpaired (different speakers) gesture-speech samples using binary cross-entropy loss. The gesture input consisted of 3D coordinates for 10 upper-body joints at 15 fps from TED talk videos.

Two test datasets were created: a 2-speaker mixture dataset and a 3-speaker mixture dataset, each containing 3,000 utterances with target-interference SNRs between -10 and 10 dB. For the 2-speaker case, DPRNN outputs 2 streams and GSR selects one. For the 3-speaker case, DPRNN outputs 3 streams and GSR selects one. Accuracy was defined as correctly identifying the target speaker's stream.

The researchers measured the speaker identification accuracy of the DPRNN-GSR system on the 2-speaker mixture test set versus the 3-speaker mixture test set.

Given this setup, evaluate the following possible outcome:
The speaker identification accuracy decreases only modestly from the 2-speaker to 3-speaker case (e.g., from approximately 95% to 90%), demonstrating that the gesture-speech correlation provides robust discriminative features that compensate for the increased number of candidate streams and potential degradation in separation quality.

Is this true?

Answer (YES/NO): NO